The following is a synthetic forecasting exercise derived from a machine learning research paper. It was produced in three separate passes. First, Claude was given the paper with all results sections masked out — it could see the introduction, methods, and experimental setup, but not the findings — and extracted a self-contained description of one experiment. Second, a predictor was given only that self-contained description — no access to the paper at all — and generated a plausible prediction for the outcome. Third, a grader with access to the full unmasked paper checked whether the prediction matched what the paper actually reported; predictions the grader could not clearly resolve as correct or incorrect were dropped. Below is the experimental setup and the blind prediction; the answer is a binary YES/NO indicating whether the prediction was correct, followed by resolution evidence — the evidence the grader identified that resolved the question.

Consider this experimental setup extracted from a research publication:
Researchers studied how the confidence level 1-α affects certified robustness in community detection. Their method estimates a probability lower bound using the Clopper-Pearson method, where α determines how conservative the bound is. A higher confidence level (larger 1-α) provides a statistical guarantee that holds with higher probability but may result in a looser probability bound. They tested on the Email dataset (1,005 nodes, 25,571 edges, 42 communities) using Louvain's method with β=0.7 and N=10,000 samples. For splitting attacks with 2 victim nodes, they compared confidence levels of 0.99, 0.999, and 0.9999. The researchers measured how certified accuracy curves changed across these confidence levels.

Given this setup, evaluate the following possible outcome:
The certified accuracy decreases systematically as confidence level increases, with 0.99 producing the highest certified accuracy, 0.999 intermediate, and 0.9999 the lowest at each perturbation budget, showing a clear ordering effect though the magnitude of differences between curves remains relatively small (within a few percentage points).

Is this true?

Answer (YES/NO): YES